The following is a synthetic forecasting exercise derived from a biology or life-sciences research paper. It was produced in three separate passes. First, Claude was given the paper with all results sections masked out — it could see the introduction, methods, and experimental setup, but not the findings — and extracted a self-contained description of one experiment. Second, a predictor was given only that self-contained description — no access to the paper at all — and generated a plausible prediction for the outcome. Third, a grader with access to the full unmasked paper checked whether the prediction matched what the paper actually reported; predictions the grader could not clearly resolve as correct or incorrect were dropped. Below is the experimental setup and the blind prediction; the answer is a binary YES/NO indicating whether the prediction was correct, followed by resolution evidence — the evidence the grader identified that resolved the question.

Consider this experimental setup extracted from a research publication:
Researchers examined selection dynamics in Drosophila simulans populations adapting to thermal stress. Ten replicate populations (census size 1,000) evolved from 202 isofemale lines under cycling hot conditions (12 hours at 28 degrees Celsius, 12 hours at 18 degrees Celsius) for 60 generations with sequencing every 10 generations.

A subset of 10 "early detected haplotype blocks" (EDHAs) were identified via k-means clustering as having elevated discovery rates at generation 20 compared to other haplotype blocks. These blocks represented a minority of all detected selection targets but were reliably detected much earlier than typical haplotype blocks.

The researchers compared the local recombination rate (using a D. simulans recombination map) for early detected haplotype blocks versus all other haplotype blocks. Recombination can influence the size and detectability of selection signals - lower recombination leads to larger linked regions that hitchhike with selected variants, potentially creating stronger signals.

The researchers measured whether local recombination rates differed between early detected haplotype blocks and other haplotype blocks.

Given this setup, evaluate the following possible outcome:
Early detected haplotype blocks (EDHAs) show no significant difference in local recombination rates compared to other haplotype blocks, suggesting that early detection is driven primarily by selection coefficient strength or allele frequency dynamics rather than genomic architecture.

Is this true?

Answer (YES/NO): YES